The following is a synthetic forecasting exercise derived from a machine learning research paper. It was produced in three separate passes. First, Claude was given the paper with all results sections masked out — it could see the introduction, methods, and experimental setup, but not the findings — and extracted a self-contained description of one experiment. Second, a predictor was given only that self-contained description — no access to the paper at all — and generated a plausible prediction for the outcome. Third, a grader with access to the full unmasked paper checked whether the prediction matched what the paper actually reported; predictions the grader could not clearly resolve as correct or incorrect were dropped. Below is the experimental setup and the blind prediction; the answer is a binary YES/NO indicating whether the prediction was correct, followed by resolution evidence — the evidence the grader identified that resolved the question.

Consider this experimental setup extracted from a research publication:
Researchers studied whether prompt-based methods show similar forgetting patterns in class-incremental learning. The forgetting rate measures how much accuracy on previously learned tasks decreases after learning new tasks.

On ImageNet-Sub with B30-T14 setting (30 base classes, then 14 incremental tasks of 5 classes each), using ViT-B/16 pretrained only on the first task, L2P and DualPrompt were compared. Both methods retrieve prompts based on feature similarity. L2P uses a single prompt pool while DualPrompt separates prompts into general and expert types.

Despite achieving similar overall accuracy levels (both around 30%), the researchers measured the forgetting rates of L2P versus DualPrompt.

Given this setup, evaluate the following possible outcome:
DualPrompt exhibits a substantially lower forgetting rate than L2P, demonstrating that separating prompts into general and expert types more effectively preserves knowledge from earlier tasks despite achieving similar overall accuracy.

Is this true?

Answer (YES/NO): NO